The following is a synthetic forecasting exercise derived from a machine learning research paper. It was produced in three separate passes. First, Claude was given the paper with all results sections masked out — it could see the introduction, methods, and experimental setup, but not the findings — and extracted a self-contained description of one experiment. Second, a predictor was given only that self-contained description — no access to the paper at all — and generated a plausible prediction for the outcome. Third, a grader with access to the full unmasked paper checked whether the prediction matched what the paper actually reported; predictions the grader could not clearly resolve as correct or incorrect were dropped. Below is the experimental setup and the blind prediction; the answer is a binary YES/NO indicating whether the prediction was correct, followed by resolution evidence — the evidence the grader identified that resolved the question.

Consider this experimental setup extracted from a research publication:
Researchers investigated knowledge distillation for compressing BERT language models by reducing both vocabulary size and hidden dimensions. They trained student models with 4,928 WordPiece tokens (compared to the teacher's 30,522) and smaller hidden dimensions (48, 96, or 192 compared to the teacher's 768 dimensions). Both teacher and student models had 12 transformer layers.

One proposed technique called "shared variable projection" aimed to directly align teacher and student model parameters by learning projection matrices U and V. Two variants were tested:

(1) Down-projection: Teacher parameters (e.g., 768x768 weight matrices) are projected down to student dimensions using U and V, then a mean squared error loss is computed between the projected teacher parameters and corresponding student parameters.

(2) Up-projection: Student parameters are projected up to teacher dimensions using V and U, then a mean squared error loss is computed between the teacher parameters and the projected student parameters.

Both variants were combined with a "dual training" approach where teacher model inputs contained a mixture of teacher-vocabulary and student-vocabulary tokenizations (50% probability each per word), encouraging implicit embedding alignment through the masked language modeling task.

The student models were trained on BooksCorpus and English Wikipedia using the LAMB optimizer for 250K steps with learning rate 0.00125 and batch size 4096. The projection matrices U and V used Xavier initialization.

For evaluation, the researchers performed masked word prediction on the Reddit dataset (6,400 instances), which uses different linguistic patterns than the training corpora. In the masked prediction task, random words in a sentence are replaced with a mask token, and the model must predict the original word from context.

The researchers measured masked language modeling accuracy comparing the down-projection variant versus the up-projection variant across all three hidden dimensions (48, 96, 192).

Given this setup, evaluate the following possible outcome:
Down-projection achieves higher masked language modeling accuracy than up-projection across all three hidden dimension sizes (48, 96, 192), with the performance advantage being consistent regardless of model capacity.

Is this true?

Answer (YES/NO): NO